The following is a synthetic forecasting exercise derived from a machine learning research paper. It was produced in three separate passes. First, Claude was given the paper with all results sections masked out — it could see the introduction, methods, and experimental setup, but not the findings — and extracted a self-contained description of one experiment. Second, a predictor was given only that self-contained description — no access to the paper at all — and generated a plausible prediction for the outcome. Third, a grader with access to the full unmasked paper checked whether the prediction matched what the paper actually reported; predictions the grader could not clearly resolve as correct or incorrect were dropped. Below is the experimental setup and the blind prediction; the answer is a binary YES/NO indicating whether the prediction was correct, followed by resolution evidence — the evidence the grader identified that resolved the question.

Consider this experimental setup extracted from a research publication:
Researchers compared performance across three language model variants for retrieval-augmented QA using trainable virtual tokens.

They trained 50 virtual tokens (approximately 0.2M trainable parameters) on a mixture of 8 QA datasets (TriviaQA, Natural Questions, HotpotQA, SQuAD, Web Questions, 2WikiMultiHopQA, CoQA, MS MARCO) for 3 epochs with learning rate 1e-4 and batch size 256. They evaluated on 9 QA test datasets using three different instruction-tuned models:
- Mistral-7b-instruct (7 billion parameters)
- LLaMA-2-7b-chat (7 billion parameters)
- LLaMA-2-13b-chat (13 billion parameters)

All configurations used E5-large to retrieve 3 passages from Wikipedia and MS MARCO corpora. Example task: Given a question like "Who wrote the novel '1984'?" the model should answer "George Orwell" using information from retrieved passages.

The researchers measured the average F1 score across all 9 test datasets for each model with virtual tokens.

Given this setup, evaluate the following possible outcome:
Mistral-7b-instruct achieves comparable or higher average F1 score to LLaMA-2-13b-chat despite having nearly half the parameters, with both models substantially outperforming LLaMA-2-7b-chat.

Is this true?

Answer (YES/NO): NO